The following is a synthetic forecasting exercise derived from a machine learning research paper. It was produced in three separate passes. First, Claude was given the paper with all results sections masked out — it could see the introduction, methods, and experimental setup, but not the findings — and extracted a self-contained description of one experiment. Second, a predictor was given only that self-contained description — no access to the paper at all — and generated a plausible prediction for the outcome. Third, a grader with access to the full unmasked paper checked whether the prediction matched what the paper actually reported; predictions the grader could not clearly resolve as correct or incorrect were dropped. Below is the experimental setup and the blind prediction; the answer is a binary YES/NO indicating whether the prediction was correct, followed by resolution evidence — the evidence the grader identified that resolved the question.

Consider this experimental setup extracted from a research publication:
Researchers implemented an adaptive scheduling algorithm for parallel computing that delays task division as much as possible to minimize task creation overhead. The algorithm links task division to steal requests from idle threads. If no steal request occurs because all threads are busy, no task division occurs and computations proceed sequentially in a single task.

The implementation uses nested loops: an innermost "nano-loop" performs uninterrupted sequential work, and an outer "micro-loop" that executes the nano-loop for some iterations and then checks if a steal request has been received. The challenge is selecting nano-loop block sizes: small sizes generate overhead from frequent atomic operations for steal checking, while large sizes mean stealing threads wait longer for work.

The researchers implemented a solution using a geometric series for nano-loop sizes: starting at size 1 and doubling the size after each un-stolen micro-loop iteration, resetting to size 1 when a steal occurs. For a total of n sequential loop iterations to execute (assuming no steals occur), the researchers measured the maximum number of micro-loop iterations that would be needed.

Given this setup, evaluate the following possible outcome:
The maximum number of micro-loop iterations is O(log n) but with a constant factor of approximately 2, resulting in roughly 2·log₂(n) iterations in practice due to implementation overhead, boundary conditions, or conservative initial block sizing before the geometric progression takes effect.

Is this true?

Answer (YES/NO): NO